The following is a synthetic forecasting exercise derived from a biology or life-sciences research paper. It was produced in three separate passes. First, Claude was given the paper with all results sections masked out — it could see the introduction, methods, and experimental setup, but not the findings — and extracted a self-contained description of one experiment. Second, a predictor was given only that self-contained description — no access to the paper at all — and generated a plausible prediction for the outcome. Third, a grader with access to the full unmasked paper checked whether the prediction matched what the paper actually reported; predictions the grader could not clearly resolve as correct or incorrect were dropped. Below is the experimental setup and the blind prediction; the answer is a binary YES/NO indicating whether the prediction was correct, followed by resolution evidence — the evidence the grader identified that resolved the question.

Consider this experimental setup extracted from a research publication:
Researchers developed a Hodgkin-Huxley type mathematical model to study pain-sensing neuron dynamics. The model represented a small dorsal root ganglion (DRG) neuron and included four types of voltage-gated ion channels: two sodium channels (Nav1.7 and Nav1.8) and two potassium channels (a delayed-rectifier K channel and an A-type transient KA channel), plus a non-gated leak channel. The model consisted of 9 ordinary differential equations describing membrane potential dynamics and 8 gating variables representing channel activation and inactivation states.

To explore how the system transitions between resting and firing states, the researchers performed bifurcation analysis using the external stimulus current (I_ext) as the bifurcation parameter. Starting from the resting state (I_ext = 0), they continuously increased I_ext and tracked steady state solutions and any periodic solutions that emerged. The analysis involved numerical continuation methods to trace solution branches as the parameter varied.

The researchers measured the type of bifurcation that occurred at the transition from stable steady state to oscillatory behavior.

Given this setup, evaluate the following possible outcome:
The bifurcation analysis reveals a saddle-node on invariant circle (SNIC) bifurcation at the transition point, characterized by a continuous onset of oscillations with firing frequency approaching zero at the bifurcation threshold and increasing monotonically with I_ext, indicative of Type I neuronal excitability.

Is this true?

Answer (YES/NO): NO